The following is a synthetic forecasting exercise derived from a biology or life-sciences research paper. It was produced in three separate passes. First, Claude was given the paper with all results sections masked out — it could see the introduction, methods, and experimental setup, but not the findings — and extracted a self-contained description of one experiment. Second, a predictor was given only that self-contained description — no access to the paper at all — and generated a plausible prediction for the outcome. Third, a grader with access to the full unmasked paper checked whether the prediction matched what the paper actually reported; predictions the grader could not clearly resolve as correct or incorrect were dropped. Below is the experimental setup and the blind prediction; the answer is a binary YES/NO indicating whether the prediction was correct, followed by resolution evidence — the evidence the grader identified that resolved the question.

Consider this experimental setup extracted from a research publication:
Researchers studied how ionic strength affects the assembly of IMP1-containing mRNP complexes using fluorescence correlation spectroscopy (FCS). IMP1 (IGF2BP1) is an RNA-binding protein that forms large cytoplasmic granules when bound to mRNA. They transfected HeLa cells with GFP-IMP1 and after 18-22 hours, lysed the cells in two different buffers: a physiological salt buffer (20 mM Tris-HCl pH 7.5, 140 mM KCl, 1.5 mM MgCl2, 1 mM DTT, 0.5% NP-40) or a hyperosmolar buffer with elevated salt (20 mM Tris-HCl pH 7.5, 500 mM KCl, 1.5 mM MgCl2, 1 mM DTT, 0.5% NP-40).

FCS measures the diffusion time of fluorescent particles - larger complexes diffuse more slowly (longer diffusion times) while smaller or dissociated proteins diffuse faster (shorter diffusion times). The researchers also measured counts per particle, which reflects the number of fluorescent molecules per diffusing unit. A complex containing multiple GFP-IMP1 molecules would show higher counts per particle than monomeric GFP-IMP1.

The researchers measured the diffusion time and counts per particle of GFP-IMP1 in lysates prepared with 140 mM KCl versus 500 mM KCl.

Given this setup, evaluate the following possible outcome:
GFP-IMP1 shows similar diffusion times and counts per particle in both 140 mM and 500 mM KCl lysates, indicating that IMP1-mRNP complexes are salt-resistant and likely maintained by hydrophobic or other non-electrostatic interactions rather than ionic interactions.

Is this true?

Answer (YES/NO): NO